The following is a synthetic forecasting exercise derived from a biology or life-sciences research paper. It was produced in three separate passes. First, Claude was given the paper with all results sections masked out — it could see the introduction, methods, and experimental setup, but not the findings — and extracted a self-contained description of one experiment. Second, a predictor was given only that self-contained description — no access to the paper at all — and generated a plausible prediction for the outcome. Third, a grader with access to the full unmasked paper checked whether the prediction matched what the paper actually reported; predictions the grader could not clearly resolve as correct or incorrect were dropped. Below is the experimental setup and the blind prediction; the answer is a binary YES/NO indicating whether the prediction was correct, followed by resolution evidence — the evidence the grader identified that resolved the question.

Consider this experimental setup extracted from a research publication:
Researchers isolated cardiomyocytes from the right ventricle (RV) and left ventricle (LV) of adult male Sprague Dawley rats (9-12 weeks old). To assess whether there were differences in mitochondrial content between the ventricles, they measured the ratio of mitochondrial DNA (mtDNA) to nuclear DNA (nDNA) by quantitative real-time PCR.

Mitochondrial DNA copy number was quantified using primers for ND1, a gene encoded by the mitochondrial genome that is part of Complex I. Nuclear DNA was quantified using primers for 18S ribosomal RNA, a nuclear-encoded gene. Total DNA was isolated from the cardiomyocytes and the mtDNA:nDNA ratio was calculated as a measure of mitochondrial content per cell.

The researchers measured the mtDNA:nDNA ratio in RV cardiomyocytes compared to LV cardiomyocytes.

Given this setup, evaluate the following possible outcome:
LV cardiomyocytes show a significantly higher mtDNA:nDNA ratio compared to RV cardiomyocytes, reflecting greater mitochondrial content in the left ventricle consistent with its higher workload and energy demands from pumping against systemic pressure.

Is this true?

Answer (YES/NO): NO